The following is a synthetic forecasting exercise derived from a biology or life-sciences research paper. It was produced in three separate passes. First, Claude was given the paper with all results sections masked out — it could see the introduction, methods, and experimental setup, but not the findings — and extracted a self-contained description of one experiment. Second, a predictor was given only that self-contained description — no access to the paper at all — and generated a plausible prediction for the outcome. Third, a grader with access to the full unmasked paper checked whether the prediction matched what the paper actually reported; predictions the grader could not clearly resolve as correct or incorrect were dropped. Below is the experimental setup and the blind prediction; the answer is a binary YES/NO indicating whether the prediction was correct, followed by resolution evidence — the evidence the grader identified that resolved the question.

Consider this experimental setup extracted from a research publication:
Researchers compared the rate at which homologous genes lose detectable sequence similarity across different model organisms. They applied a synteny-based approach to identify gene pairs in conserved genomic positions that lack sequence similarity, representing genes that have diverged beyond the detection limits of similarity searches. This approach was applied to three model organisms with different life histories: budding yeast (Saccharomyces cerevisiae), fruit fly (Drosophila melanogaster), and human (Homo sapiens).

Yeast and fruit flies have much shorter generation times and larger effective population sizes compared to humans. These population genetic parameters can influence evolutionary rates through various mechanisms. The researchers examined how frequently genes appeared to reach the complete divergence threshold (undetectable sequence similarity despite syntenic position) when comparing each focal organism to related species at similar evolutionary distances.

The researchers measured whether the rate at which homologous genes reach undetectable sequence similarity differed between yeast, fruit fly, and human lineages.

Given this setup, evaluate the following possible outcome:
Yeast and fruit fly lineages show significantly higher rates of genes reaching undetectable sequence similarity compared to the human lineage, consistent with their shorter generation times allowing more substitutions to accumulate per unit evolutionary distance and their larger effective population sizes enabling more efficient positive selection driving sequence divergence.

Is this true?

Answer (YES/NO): YES